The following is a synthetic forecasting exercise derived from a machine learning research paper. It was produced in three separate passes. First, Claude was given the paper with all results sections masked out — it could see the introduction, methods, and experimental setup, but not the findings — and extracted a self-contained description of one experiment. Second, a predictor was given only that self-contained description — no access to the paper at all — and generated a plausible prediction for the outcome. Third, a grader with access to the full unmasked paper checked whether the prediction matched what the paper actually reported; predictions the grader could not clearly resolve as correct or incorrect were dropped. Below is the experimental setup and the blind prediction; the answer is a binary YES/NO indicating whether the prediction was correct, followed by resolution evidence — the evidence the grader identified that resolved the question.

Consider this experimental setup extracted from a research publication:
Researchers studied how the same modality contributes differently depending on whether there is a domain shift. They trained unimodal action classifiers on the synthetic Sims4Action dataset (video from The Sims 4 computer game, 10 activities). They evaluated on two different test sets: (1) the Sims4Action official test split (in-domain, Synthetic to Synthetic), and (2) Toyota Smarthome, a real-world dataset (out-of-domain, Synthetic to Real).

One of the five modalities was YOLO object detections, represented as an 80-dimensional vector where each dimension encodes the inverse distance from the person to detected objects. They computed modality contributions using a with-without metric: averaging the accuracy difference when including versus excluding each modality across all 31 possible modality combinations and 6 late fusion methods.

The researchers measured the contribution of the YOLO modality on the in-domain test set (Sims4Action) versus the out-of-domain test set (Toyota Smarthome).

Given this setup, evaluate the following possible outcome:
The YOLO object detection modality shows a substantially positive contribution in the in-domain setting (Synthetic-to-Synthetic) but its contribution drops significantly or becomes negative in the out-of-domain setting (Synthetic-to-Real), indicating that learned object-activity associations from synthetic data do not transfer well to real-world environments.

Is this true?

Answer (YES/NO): NO